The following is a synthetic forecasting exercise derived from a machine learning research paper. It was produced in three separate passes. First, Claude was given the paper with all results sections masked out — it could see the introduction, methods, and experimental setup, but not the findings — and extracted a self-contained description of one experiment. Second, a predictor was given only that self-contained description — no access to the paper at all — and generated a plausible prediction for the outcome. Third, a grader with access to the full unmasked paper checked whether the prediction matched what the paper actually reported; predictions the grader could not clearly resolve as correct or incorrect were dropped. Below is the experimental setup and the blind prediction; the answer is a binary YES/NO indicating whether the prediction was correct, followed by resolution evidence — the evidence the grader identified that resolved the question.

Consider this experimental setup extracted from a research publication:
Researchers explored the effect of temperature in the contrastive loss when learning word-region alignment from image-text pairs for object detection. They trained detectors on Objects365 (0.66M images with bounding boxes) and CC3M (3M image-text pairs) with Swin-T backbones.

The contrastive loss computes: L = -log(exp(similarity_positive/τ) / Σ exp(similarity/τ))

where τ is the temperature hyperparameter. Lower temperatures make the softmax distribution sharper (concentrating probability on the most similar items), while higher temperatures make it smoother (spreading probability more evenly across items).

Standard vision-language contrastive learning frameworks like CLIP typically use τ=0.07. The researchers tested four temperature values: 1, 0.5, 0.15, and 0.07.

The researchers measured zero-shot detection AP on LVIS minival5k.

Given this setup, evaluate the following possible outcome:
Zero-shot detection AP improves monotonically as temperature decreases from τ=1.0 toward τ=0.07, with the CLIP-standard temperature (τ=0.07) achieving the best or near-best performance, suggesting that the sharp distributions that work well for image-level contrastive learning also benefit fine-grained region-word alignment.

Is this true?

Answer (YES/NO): NO